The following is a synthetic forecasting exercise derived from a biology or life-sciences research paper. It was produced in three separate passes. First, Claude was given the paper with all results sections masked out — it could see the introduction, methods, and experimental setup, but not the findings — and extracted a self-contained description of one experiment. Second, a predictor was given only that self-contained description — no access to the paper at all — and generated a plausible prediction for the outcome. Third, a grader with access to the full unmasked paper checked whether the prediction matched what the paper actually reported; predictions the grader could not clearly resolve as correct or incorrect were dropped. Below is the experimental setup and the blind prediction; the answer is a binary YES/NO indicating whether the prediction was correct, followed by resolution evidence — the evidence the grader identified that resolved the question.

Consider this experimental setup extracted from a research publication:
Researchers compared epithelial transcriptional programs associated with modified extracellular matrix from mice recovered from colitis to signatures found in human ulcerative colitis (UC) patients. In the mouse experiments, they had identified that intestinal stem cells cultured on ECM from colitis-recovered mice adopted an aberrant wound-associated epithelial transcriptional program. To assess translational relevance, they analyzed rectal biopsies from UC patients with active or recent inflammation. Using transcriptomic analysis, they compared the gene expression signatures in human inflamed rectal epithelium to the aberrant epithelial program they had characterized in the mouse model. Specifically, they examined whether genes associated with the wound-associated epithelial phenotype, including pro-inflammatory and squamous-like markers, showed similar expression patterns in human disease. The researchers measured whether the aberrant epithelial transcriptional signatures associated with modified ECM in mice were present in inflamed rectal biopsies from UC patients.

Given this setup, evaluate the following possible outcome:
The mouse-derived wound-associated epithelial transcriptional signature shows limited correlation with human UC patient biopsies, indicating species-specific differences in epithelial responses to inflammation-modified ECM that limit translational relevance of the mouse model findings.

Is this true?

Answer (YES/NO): NO